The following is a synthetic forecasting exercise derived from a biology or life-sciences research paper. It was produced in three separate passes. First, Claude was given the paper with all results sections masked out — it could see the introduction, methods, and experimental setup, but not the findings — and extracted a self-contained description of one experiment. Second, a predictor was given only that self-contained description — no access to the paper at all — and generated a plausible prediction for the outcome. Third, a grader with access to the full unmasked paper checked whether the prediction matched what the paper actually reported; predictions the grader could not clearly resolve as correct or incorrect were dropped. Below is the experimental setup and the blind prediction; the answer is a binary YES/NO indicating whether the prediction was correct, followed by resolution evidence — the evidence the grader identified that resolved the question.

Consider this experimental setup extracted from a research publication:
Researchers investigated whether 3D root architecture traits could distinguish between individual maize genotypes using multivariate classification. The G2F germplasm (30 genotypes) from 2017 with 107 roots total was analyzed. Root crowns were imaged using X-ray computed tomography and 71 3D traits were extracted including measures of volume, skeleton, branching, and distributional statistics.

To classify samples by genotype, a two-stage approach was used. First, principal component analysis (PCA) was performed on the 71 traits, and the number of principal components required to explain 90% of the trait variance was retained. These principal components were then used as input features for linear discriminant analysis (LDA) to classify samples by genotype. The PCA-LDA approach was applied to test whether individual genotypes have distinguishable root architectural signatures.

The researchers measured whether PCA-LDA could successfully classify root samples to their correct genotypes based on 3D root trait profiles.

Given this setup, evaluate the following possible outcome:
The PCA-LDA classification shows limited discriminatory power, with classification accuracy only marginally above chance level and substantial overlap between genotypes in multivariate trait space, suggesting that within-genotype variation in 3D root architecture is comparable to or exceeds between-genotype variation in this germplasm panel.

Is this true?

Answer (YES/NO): NO